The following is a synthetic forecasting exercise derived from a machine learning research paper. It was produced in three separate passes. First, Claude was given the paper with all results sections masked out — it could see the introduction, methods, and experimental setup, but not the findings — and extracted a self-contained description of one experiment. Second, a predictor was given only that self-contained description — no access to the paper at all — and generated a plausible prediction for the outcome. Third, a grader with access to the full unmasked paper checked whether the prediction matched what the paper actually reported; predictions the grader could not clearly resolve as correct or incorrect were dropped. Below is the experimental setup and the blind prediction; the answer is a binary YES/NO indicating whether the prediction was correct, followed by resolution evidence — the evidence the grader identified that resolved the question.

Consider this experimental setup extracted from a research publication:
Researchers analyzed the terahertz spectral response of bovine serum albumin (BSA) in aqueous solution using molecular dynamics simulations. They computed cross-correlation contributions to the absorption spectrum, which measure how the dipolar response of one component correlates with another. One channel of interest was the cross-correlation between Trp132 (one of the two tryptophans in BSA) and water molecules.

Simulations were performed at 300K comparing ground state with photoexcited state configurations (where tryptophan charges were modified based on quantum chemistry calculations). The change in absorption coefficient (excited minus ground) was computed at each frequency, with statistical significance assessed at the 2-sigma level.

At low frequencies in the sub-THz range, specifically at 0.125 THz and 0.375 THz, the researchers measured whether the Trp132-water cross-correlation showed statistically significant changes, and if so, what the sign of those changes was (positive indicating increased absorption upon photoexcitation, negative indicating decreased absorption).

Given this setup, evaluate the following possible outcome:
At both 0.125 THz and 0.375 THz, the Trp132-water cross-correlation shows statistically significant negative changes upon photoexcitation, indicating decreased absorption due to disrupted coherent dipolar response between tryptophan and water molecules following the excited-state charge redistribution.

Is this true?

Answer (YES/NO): YES